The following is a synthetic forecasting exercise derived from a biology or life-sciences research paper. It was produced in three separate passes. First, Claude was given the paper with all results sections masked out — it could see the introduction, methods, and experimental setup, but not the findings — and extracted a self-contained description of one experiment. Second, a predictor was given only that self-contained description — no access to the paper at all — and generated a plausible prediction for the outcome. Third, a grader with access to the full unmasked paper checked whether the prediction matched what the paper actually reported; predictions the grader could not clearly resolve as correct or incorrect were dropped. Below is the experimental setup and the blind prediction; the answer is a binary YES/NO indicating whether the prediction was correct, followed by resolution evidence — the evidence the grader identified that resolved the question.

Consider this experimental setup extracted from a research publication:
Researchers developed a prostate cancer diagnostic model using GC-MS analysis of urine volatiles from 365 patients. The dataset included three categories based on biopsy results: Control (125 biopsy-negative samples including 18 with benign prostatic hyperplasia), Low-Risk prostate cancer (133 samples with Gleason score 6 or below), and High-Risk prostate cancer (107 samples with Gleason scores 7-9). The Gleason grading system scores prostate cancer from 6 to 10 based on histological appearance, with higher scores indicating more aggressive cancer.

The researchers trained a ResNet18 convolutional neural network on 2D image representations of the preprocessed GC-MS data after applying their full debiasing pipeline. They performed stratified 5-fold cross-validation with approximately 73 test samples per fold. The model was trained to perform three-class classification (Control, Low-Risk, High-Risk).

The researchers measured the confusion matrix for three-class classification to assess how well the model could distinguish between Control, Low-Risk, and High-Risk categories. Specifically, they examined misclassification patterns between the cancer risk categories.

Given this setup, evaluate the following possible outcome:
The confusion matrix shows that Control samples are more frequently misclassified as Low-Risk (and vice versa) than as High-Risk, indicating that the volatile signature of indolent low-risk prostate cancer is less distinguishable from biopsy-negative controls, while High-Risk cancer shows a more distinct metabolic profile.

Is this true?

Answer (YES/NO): NO